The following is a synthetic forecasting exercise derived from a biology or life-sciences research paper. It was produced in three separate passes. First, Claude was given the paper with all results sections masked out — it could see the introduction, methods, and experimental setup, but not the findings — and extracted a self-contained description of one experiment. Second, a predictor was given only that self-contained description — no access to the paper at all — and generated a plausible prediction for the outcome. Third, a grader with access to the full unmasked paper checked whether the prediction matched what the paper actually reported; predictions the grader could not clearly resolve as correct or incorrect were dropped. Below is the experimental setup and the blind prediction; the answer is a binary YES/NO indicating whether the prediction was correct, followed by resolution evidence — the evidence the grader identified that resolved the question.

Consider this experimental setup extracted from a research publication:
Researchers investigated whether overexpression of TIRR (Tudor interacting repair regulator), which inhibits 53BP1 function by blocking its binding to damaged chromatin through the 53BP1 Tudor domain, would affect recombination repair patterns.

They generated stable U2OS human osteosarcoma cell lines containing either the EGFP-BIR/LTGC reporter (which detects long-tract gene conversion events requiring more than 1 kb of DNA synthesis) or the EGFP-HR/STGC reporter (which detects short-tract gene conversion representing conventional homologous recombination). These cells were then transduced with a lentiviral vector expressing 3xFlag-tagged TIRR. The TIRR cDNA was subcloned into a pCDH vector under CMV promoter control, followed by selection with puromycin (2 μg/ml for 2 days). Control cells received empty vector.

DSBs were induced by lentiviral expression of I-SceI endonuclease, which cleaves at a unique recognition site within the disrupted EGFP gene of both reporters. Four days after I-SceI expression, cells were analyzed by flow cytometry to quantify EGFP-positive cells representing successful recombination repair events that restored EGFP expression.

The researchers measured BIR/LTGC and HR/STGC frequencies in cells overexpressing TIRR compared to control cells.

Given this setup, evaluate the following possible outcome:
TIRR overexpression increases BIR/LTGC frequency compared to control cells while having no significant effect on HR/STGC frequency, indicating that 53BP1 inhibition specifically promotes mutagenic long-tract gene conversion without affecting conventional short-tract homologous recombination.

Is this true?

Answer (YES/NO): NO